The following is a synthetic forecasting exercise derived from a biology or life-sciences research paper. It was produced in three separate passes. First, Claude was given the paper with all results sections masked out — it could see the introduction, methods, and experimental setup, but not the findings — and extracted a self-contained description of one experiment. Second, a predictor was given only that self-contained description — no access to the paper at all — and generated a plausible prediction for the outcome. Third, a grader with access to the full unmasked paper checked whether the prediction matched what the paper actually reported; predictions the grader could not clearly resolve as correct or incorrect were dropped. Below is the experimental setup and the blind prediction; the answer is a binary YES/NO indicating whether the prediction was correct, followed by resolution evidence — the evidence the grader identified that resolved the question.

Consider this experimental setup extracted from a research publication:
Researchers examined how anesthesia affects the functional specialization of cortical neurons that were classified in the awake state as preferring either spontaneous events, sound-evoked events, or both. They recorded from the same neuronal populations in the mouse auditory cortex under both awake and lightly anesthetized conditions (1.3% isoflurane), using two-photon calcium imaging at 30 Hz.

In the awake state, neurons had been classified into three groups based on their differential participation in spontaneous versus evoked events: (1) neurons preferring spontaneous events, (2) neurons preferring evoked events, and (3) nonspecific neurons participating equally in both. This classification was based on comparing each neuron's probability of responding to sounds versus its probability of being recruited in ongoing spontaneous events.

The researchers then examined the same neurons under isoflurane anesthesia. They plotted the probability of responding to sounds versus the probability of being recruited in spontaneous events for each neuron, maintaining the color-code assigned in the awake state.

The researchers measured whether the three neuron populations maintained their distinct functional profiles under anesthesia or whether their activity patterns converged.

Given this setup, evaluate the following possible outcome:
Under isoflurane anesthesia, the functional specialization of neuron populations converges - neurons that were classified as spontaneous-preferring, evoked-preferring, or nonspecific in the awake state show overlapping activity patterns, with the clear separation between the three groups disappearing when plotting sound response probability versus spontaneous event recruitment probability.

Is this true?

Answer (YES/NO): YES